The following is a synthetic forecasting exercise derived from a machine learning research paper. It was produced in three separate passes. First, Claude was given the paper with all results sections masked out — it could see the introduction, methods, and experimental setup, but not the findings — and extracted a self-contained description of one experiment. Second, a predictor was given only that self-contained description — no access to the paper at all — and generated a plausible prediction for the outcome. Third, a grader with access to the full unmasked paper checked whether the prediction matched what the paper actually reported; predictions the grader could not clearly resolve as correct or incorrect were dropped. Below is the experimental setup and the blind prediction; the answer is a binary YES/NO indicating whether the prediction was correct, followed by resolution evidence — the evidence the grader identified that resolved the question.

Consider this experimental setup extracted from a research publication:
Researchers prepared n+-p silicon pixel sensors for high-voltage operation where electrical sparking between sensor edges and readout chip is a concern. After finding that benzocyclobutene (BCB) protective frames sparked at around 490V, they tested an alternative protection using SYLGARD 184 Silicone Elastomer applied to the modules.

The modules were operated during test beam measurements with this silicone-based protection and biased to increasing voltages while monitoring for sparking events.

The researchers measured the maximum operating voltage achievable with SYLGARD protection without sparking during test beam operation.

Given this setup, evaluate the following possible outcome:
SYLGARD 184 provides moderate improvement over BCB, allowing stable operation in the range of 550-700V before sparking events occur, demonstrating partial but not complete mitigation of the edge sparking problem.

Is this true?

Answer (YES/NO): NO